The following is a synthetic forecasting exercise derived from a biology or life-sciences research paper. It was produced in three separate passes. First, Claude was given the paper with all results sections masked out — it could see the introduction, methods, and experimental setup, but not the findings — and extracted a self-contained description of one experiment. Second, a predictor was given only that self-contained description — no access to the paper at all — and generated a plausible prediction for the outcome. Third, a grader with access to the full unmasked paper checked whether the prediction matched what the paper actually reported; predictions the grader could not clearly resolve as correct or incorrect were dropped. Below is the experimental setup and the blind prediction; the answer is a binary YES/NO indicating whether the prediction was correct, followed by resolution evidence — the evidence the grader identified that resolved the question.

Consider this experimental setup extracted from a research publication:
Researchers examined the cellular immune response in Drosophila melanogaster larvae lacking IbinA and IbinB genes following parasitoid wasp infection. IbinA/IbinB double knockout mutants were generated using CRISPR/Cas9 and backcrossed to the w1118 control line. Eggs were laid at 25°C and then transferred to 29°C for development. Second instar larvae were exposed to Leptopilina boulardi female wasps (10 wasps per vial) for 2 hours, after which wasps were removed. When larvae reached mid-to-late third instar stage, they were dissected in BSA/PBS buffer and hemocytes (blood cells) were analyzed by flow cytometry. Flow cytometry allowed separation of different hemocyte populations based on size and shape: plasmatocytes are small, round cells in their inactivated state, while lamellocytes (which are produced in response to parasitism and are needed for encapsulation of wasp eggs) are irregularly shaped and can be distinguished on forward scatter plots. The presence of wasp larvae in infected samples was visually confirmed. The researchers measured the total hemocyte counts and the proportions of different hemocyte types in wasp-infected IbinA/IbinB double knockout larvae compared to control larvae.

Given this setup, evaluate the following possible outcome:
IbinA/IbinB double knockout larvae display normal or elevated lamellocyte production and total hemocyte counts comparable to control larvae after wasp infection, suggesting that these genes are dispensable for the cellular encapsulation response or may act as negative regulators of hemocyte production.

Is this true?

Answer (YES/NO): YES